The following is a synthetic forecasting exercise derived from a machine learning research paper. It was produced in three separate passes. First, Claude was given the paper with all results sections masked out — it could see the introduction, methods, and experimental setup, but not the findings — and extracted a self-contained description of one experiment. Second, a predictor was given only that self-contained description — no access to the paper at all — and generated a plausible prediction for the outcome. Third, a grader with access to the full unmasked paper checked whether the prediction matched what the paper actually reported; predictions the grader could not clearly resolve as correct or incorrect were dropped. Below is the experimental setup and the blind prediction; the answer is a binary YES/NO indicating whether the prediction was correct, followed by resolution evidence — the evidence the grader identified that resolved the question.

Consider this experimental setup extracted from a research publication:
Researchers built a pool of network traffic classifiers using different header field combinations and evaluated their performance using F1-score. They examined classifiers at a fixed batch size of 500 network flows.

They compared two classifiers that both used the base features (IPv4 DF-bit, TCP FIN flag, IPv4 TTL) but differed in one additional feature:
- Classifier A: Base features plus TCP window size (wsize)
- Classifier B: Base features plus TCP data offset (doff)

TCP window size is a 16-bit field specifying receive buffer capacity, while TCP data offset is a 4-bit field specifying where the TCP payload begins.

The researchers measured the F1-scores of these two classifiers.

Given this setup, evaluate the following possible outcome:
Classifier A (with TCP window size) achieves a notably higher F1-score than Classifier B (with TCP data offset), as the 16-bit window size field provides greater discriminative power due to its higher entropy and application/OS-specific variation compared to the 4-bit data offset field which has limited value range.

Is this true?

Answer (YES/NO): YES